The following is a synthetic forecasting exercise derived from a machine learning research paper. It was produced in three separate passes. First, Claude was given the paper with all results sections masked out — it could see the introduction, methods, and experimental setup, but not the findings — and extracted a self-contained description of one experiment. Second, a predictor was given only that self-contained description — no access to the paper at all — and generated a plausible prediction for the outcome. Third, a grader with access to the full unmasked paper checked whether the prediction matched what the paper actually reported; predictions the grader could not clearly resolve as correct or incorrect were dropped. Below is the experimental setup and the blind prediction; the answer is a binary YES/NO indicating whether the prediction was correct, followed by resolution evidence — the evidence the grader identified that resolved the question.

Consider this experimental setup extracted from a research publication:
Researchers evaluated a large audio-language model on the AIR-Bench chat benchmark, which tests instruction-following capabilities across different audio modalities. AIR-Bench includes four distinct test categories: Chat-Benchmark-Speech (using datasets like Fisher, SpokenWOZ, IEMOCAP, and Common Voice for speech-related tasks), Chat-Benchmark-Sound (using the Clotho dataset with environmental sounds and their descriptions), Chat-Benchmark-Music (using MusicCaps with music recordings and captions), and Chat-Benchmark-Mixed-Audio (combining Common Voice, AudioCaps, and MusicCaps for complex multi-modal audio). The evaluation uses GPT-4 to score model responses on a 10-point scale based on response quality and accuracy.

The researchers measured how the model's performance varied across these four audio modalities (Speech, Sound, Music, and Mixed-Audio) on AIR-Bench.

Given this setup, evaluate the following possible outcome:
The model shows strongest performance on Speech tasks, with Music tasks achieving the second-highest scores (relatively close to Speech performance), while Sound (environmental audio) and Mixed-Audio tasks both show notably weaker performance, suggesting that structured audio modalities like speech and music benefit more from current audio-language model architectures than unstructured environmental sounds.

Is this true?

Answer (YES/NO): NO